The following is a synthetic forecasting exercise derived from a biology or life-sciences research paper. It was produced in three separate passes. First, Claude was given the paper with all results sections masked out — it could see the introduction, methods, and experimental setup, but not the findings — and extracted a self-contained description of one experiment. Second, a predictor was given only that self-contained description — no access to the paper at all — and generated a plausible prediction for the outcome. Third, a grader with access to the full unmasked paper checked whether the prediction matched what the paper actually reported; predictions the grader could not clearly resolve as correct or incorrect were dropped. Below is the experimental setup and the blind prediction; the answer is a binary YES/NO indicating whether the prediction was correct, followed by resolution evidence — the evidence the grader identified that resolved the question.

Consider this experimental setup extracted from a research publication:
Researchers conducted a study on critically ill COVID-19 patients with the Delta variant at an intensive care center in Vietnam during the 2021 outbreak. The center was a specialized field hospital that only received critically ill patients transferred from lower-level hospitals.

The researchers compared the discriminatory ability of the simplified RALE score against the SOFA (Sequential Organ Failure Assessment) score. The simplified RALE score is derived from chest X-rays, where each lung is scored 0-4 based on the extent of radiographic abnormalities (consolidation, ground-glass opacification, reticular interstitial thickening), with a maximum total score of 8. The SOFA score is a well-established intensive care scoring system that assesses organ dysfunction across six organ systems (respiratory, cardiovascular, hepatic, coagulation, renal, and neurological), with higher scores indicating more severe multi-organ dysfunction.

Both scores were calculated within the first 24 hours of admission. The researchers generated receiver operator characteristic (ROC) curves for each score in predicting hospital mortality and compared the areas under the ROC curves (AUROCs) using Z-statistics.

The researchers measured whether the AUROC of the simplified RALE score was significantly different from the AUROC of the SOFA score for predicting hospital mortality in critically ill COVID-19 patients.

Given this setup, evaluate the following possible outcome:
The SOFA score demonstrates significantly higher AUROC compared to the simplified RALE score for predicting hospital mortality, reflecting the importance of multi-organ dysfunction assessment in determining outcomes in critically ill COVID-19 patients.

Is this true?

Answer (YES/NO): NO